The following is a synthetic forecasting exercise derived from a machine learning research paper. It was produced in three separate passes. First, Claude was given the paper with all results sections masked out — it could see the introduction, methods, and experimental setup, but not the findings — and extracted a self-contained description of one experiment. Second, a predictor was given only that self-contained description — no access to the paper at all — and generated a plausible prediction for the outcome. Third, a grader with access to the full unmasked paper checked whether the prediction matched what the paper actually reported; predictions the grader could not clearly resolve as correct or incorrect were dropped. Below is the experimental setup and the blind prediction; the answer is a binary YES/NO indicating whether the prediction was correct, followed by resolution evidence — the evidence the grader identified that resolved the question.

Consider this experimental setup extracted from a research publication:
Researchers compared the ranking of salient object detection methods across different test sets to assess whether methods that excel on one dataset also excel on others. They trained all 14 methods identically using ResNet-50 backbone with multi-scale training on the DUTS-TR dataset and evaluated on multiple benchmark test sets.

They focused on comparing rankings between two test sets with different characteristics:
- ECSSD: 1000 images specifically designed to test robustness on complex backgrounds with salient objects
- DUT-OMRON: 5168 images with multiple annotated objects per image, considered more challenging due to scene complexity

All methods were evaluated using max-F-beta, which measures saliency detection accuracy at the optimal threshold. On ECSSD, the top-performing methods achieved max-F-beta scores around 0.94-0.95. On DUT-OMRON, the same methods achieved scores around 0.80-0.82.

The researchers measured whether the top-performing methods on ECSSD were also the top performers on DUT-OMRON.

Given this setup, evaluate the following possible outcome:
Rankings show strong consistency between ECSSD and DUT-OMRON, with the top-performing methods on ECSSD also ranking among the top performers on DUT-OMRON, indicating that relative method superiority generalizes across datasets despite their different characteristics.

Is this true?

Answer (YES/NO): YES